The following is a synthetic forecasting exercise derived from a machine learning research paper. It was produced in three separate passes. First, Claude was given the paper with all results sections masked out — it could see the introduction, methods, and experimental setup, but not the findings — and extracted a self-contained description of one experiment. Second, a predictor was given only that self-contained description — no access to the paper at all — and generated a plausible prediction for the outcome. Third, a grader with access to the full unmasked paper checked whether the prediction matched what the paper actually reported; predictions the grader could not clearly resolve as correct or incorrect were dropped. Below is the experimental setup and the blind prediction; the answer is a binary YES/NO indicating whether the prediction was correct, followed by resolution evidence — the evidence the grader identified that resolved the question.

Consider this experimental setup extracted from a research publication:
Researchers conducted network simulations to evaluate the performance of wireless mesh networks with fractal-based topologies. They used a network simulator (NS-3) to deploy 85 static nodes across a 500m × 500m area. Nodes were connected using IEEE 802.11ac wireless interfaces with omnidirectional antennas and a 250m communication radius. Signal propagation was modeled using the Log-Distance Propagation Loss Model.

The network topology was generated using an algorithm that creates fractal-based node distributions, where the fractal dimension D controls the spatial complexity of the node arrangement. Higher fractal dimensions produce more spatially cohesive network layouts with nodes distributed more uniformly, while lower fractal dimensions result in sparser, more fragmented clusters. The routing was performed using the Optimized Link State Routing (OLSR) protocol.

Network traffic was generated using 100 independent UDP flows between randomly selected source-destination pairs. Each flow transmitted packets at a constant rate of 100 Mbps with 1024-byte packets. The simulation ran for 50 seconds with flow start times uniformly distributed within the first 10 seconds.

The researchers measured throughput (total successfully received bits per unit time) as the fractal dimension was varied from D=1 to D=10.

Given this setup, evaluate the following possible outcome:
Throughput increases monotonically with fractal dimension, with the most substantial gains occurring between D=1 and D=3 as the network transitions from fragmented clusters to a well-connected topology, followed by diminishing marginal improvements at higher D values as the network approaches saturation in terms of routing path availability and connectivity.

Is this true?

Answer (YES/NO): NO